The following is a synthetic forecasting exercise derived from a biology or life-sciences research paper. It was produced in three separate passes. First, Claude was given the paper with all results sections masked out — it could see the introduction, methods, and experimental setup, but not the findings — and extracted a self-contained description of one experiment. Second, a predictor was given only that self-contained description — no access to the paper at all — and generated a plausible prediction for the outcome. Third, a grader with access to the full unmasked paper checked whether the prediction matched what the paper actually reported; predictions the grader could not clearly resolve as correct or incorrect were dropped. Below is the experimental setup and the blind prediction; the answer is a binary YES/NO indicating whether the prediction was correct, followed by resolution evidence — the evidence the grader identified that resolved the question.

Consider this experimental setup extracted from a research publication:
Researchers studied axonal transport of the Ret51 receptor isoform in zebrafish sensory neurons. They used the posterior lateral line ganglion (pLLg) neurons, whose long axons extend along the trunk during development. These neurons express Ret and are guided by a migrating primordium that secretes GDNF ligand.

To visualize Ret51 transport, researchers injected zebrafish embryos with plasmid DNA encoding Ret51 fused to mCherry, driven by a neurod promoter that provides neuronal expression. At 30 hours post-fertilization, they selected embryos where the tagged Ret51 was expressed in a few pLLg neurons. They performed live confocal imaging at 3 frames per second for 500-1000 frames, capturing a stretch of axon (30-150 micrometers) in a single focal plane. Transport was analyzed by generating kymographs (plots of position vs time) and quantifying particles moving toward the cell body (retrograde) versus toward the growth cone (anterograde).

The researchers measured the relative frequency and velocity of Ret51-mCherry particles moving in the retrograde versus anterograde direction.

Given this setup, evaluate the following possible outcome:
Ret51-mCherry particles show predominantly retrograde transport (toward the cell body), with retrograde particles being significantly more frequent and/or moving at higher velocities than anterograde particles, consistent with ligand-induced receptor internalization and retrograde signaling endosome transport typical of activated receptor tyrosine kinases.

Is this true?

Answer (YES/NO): NO